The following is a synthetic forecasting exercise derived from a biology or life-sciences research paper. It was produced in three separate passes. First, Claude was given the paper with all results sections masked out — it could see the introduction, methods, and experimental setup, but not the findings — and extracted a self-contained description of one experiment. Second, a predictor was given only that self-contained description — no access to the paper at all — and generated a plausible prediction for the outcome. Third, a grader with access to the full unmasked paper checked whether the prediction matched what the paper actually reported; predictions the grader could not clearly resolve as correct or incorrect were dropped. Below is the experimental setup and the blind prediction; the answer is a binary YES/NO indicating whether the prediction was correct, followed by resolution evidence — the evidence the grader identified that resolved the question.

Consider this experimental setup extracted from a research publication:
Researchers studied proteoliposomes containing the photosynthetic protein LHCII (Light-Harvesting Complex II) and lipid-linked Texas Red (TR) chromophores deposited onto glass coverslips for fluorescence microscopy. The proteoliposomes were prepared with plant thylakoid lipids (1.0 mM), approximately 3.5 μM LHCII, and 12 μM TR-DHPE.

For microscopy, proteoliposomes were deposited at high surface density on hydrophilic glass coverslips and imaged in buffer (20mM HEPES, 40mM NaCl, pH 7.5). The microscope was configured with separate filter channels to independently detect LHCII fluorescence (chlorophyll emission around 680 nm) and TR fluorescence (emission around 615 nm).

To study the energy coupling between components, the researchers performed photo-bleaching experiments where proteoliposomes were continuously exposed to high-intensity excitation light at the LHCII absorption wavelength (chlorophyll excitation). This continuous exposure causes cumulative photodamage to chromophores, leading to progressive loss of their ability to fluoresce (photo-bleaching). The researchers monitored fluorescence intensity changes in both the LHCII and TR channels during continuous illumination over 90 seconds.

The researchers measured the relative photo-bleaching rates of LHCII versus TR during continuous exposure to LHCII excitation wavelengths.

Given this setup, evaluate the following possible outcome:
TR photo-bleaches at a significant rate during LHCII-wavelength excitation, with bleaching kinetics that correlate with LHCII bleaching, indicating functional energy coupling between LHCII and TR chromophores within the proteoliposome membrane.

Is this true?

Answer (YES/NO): NO